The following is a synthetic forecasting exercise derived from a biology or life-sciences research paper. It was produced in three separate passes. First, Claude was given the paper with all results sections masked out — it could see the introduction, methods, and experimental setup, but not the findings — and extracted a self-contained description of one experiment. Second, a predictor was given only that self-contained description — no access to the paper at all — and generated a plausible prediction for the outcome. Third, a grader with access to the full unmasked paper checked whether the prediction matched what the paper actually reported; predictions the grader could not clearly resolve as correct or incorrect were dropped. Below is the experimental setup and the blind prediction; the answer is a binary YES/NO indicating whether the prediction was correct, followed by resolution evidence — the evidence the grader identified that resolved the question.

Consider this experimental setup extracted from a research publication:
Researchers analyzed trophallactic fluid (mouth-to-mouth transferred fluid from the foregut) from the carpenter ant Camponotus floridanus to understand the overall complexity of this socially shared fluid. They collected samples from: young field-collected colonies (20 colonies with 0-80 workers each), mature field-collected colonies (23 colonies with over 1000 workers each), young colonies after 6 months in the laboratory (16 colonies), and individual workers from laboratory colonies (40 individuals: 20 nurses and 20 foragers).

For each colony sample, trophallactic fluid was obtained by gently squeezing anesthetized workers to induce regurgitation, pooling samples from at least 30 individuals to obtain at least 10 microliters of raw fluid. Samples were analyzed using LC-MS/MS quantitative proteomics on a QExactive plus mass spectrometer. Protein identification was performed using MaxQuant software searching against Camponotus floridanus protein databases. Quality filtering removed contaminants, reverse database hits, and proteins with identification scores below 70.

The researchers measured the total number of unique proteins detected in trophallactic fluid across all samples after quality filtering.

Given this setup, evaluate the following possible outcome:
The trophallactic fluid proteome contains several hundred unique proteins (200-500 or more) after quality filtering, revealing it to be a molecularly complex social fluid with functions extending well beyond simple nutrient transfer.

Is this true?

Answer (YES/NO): YES